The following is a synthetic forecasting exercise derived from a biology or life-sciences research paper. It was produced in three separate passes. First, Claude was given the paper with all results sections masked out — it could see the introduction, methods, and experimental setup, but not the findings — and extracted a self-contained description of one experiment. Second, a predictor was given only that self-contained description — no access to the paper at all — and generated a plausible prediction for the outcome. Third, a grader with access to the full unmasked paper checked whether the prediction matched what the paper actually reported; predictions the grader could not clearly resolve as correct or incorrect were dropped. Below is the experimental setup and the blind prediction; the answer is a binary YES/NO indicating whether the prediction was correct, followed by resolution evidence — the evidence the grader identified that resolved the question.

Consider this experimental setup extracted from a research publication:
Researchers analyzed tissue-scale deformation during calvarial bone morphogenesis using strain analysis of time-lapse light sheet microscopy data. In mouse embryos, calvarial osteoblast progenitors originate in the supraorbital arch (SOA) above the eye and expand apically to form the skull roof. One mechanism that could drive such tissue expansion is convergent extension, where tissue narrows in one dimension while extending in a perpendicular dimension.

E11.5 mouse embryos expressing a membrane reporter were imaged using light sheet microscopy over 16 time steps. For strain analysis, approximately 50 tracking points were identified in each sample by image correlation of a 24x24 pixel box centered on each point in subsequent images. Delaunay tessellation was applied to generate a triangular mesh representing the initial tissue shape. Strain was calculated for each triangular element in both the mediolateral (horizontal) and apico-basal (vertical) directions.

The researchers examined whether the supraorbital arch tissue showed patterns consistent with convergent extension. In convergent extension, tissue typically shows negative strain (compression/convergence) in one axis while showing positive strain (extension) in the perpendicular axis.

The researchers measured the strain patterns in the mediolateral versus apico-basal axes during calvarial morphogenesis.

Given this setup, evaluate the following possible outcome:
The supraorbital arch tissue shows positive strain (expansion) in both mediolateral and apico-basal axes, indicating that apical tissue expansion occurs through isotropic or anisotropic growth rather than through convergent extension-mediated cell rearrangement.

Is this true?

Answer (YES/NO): NO